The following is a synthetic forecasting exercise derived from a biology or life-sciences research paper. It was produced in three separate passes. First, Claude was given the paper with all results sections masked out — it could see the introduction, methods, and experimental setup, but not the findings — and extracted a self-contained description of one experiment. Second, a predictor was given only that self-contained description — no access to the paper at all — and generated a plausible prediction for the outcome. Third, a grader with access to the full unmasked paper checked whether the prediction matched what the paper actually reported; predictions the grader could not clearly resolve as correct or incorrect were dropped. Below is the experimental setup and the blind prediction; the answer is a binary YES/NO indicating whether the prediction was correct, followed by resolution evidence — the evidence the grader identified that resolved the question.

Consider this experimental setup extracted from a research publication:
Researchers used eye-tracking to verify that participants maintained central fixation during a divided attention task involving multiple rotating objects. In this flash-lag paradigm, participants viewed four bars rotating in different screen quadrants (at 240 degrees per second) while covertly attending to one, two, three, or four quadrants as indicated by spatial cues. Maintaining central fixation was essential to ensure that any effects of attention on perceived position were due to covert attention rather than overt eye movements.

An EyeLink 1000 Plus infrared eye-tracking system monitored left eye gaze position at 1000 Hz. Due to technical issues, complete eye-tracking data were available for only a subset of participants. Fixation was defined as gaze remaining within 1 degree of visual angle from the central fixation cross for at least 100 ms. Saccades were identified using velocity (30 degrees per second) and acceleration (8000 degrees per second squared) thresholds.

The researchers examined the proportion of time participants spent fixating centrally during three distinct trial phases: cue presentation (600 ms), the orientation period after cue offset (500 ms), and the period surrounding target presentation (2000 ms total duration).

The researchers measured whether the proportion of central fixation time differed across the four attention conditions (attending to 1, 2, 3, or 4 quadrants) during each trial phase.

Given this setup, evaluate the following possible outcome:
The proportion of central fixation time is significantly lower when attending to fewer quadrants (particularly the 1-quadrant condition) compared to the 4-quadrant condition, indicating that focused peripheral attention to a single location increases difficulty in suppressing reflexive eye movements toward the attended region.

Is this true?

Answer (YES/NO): NO